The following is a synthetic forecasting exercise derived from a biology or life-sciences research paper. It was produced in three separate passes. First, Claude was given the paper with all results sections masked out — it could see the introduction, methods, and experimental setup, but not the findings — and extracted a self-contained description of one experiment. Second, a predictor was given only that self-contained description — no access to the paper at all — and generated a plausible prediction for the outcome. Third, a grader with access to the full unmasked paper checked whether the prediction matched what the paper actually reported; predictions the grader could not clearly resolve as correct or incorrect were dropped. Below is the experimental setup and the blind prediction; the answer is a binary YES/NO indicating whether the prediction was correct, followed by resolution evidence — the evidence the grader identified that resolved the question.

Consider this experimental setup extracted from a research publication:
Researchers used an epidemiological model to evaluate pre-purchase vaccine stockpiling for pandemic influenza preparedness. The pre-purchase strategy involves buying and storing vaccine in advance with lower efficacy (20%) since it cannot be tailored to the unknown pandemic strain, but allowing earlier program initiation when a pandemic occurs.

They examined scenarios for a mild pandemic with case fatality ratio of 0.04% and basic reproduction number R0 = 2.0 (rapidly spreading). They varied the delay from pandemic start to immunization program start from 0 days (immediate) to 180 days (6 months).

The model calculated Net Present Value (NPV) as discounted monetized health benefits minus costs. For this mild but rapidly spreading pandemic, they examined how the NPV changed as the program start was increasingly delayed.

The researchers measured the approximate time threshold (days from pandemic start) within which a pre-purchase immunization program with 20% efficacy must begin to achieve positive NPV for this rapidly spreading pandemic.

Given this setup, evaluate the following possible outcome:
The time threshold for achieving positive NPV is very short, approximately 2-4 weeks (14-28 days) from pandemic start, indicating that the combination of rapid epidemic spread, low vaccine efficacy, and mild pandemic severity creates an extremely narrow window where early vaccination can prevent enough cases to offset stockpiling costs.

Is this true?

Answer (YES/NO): NO